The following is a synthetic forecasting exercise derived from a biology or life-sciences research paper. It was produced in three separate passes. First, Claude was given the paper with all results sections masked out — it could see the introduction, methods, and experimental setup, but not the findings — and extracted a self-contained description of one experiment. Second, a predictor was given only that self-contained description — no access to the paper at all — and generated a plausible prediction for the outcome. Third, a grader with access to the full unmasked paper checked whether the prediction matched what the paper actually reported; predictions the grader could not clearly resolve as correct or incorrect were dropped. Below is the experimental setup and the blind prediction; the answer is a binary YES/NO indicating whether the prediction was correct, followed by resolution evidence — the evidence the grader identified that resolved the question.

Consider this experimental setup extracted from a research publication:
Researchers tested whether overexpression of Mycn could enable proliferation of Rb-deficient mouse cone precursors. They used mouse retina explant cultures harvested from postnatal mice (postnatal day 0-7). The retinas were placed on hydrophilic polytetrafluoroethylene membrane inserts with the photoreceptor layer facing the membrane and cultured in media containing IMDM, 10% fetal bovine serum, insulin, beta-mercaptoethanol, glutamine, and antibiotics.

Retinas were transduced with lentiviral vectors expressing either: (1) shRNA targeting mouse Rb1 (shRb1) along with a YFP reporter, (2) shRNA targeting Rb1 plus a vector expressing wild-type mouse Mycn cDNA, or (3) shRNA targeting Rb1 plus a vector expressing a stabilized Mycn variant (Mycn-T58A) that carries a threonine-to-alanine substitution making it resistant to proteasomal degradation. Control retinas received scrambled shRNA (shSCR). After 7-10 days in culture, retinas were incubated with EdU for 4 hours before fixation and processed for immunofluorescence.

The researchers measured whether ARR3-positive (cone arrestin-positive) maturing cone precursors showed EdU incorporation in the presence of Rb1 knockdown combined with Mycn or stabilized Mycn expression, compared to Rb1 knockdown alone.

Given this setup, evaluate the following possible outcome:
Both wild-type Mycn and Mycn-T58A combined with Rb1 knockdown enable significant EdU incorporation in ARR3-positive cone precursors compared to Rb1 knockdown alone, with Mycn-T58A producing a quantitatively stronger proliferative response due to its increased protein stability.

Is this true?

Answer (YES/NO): NO